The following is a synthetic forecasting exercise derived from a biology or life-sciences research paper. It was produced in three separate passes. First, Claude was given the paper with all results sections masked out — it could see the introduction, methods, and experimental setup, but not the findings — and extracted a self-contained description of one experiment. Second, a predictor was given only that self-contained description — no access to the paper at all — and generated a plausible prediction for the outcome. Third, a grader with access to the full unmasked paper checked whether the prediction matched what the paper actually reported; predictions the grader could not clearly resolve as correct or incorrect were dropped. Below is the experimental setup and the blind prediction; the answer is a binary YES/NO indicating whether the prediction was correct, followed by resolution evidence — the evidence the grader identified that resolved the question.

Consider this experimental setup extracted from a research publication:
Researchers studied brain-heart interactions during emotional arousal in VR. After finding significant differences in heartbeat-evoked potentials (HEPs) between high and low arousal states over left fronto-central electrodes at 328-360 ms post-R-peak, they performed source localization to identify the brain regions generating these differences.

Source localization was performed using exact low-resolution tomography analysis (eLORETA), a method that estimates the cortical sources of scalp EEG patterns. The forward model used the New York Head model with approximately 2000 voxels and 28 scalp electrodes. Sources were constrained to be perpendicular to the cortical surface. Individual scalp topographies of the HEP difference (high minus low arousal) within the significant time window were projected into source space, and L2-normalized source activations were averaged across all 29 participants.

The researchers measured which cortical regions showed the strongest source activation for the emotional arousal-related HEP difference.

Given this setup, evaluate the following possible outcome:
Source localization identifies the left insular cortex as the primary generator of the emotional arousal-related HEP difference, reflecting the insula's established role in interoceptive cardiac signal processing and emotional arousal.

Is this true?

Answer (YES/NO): NO